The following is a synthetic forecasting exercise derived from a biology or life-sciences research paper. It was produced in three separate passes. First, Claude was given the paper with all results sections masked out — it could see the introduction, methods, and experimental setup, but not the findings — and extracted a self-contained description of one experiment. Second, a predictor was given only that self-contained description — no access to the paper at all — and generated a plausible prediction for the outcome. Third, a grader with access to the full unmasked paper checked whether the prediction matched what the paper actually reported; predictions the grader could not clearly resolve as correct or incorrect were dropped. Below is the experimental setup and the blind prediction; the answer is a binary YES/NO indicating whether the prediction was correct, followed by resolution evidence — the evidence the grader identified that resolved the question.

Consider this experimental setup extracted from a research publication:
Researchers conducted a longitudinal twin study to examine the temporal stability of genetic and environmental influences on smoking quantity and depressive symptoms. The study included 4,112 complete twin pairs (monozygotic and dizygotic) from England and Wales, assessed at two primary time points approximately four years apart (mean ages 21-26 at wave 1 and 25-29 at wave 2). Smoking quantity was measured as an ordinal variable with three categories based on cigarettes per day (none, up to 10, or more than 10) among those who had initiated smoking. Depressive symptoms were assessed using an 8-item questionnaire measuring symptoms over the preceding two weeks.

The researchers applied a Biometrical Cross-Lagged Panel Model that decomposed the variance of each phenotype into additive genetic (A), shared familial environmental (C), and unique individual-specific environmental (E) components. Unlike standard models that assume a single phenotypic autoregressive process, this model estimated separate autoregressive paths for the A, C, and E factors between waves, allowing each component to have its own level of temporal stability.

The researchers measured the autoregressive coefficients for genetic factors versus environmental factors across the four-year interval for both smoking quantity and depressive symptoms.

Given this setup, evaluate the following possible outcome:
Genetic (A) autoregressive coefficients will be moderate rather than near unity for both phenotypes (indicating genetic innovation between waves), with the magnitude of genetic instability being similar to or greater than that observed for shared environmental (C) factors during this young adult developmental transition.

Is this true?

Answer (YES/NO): NO